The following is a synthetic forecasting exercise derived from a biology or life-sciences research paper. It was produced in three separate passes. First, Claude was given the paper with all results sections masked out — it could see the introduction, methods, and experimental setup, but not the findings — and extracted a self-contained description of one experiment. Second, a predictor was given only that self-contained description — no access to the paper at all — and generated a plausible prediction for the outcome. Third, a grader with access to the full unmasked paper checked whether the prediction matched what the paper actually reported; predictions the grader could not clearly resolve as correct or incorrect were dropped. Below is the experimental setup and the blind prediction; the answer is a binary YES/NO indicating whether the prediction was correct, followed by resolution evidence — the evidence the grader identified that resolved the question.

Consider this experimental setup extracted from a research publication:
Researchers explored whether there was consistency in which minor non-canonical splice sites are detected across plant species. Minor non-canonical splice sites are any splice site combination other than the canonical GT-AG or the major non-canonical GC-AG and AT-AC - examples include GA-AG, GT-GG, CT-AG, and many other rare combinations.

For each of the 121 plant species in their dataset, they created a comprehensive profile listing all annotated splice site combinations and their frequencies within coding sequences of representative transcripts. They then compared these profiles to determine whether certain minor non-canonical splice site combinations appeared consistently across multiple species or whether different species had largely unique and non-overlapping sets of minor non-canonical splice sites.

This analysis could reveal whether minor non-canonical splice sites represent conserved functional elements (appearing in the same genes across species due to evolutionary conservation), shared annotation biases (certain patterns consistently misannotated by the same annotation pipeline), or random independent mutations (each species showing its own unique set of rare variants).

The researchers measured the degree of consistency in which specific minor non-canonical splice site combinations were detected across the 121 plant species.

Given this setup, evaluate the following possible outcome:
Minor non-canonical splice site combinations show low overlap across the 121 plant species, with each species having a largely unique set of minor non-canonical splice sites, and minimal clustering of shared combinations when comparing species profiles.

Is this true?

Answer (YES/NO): YES